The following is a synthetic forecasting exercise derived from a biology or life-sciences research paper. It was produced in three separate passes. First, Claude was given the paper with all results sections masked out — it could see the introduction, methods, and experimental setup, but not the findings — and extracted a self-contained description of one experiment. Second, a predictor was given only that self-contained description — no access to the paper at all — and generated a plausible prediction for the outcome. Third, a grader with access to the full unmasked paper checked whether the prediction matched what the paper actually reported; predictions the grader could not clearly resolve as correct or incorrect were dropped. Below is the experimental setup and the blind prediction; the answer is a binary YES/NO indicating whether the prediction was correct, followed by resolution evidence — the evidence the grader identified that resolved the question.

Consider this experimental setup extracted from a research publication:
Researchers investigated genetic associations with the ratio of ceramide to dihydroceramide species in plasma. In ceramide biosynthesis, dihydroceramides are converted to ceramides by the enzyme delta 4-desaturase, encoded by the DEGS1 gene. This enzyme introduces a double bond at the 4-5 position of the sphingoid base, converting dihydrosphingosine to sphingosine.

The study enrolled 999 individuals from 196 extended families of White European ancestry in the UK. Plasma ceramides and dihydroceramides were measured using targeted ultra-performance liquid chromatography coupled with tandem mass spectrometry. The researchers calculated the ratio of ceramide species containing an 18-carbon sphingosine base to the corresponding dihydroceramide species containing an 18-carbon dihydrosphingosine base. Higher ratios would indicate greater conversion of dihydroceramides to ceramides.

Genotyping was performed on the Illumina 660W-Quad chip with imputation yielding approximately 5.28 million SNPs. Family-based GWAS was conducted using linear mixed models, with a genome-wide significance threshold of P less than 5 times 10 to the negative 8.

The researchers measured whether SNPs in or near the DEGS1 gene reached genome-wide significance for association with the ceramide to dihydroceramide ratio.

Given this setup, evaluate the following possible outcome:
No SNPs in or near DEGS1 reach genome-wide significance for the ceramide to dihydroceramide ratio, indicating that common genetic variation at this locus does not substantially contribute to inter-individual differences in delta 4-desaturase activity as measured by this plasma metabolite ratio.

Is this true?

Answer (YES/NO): NO